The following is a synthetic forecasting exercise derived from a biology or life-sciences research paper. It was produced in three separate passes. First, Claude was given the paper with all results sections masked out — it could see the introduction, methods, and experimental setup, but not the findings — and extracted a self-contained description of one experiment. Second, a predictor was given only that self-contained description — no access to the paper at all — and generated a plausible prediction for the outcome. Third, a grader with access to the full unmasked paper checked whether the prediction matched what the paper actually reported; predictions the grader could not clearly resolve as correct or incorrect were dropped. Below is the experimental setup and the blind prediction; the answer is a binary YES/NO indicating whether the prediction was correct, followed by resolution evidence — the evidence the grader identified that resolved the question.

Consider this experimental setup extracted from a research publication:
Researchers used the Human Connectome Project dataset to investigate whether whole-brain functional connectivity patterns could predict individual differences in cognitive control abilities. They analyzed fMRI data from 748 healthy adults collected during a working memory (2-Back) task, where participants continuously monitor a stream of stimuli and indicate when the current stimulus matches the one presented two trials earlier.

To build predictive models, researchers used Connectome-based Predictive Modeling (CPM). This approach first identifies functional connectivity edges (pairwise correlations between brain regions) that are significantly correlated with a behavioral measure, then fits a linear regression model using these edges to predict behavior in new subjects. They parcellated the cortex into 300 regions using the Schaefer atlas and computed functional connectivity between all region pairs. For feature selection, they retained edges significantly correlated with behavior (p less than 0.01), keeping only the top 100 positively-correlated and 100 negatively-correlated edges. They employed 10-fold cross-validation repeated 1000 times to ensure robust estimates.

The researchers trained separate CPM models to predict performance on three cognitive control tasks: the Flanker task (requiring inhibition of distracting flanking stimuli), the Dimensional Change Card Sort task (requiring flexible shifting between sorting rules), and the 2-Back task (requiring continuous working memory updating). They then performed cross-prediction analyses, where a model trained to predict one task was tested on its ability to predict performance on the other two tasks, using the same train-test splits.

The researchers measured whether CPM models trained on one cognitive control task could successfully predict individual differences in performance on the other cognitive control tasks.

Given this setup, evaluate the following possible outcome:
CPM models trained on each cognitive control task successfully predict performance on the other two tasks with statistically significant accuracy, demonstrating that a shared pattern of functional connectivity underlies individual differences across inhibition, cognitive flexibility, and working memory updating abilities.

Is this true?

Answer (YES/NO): YES